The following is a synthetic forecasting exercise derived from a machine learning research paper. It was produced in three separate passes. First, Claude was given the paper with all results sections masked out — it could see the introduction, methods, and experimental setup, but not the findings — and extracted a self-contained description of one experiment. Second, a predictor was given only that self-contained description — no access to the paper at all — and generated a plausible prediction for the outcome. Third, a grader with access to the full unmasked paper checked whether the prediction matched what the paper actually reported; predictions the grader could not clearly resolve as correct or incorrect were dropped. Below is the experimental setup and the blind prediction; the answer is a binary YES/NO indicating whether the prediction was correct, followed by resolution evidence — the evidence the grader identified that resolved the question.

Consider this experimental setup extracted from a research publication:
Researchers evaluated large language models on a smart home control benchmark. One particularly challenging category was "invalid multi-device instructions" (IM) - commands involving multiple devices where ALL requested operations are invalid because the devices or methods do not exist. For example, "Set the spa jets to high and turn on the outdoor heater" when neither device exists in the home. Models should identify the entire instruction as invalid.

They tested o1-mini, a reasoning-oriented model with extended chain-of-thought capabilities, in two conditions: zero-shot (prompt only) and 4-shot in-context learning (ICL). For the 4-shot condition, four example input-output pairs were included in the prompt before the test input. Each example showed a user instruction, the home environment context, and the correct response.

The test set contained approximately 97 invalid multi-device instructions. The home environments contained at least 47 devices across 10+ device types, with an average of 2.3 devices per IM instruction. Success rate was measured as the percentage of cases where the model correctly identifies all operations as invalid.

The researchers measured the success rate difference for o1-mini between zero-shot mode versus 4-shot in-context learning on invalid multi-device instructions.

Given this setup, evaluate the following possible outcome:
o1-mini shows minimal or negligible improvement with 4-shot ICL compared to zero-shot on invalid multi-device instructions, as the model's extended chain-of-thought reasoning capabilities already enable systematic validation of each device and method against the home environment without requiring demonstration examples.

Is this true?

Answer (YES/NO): NO